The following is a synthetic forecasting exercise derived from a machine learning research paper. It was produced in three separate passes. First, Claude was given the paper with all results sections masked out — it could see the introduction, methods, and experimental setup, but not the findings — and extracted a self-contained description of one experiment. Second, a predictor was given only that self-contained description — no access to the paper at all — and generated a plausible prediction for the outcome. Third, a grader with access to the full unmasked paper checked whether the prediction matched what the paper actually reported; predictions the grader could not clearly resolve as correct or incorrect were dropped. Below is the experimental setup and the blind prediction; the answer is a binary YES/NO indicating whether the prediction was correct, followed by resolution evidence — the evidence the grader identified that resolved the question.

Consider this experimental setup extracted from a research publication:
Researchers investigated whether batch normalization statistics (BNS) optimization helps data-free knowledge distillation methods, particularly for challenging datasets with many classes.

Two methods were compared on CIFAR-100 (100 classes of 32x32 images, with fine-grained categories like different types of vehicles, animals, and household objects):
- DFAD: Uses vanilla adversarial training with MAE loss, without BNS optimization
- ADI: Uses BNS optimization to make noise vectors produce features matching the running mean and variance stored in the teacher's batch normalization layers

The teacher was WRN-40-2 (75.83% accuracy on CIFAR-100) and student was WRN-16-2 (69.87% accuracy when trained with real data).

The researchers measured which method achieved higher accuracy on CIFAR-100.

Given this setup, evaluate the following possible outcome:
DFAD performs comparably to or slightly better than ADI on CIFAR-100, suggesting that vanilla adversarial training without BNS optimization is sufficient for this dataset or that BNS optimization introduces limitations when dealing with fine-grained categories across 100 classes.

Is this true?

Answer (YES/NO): NO